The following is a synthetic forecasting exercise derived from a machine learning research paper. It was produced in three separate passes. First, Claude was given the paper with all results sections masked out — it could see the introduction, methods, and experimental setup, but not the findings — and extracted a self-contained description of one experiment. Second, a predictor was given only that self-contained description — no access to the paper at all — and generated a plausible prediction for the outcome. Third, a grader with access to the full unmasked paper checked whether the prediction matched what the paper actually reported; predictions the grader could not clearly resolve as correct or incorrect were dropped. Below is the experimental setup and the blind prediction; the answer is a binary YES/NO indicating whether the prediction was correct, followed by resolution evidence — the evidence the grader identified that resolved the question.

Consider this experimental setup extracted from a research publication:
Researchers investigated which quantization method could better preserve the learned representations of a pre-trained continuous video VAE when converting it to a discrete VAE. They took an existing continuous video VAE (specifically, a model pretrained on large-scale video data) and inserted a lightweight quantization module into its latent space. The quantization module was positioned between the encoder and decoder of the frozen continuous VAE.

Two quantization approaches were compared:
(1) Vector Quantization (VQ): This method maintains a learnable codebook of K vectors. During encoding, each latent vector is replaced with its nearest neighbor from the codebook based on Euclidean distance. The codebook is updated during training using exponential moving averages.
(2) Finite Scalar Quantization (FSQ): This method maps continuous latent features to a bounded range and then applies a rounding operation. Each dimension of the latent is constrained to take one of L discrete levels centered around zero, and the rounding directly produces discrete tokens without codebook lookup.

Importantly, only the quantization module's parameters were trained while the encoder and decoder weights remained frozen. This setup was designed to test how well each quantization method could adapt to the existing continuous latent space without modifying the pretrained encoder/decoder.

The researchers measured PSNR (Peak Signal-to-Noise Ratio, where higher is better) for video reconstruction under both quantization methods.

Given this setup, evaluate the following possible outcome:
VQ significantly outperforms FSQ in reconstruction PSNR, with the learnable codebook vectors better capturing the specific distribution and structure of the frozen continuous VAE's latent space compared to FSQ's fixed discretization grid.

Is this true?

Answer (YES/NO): NO